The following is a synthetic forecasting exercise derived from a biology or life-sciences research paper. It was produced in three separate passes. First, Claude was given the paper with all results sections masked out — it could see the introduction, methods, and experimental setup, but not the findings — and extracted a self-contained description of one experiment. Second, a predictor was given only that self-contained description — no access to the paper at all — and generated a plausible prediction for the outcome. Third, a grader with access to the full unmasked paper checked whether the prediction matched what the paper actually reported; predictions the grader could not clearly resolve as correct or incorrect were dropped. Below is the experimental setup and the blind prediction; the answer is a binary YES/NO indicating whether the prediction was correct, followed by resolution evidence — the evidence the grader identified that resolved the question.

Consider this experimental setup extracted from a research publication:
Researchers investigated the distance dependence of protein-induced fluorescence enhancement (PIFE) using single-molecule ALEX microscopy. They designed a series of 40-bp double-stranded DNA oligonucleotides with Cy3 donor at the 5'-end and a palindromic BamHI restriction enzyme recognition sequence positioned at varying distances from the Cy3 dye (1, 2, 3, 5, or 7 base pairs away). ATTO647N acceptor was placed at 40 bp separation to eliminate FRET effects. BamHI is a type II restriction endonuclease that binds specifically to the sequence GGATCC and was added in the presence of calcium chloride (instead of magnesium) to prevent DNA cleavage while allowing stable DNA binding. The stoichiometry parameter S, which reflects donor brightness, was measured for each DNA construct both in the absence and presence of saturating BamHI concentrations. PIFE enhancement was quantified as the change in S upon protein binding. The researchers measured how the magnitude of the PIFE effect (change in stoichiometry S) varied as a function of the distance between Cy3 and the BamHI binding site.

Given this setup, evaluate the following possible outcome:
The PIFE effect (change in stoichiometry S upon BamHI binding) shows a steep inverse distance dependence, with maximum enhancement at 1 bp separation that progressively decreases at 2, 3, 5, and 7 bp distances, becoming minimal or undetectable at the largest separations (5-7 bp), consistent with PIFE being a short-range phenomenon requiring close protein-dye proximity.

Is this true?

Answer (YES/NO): NO